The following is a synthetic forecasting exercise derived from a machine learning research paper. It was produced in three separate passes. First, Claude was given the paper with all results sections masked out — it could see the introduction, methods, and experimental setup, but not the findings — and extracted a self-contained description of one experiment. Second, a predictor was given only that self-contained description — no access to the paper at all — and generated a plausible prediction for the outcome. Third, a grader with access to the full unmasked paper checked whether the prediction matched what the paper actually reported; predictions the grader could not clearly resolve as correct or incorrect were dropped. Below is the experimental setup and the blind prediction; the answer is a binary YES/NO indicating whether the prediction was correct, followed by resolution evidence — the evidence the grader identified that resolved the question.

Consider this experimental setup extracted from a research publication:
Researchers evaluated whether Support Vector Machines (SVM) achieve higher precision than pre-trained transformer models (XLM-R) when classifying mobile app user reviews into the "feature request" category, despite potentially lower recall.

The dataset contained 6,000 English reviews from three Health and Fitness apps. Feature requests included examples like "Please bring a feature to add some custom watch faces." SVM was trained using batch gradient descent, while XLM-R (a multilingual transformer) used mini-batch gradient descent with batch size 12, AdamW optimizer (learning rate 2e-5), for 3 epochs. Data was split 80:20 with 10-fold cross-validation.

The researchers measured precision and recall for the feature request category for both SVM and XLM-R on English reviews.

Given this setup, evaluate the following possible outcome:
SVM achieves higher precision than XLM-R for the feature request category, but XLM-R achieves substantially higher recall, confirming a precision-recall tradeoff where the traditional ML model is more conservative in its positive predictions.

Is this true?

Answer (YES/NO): YES